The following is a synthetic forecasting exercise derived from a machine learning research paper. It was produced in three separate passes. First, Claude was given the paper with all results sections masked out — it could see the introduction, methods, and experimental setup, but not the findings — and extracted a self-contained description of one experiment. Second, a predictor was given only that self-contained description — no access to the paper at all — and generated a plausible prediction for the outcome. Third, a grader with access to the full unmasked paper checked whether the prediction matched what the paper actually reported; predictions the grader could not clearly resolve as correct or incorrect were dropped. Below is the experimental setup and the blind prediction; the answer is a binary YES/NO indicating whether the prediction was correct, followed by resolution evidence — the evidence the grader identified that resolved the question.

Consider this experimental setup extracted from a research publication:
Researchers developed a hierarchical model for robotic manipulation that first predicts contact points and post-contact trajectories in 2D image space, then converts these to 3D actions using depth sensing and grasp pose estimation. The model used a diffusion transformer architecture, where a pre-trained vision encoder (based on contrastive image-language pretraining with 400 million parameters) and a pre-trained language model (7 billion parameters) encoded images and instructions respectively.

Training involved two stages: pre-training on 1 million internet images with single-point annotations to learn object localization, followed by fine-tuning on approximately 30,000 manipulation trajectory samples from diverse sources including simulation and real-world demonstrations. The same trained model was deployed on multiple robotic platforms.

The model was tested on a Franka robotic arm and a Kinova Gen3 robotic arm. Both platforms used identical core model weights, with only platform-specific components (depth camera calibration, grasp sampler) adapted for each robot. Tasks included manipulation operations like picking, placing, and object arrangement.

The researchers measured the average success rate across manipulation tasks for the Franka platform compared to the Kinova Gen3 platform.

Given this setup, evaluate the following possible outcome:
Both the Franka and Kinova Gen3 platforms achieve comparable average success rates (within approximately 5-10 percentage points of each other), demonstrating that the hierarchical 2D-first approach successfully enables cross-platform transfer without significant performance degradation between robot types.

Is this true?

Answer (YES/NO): YES